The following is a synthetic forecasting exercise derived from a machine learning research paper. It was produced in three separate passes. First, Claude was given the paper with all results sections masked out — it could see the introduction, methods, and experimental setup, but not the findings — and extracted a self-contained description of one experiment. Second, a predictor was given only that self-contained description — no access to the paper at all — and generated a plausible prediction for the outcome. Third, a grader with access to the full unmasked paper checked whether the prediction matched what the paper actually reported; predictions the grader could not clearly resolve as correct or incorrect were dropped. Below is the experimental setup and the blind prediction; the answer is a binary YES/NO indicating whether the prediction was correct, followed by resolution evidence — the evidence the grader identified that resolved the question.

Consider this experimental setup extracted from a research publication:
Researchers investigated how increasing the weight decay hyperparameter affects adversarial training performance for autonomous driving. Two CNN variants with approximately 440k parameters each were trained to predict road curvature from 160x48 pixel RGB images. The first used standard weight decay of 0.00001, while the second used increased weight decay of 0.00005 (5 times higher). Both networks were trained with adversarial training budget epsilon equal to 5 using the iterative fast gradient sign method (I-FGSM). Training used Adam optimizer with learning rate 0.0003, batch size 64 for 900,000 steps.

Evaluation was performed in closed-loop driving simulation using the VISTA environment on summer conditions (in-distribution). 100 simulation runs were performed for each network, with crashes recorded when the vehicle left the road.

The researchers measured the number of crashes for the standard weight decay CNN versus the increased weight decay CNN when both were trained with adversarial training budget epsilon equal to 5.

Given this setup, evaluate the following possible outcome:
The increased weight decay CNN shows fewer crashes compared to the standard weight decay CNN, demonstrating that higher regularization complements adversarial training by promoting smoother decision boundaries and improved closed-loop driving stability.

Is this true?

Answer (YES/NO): NO